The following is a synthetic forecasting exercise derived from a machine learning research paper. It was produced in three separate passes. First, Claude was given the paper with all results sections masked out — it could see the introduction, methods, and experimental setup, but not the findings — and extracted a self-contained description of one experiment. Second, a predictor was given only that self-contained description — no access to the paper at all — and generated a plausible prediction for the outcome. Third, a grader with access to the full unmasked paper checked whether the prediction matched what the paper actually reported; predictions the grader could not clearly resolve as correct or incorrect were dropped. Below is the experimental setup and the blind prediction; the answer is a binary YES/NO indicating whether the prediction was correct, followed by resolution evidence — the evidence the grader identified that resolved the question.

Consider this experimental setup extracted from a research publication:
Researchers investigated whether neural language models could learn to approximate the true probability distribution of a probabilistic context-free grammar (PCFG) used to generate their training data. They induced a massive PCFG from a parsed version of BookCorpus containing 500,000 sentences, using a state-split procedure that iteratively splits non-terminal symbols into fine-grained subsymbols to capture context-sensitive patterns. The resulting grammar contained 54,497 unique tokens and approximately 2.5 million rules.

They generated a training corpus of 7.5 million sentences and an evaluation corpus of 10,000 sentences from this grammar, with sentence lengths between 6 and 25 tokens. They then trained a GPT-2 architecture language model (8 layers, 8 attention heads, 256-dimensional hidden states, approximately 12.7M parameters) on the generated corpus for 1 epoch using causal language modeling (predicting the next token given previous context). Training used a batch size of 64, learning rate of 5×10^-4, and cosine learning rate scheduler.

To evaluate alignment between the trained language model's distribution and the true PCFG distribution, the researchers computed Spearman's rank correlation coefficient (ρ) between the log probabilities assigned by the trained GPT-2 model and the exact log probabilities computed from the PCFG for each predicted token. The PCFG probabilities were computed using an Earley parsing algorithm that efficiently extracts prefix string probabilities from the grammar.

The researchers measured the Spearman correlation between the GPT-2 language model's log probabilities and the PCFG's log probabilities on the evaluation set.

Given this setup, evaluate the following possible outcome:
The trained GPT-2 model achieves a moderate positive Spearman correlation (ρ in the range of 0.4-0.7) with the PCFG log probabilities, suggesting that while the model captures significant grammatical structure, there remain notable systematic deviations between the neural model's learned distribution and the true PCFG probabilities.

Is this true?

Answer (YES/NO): NO